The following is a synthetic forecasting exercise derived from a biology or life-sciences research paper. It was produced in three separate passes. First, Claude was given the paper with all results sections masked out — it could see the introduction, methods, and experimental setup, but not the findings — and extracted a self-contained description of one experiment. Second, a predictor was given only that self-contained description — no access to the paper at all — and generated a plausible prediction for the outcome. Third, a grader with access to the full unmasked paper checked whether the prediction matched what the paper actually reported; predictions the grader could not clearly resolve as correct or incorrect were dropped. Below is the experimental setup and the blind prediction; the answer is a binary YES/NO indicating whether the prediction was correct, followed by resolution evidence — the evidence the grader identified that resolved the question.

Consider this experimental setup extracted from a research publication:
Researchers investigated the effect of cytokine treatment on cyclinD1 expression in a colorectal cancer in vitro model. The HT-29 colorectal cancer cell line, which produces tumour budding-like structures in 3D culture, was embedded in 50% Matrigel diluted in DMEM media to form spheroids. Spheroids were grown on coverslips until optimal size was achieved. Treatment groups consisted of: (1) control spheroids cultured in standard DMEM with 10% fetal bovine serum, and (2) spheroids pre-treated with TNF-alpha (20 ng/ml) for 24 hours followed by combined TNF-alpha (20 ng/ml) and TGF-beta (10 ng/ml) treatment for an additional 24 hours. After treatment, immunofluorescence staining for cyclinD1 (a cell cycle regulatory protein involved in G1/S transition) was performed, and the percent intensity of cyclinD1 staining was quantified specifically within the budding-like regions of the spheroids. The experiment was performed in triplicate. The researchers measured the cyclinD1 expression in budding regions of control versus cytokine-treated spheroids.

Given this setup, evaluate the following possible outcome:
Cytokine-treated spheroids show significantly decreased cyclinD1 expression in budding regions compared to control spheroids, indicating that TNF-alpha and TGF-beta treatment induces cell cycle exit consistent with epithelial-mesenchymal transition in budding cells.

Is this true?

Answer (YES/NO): NO